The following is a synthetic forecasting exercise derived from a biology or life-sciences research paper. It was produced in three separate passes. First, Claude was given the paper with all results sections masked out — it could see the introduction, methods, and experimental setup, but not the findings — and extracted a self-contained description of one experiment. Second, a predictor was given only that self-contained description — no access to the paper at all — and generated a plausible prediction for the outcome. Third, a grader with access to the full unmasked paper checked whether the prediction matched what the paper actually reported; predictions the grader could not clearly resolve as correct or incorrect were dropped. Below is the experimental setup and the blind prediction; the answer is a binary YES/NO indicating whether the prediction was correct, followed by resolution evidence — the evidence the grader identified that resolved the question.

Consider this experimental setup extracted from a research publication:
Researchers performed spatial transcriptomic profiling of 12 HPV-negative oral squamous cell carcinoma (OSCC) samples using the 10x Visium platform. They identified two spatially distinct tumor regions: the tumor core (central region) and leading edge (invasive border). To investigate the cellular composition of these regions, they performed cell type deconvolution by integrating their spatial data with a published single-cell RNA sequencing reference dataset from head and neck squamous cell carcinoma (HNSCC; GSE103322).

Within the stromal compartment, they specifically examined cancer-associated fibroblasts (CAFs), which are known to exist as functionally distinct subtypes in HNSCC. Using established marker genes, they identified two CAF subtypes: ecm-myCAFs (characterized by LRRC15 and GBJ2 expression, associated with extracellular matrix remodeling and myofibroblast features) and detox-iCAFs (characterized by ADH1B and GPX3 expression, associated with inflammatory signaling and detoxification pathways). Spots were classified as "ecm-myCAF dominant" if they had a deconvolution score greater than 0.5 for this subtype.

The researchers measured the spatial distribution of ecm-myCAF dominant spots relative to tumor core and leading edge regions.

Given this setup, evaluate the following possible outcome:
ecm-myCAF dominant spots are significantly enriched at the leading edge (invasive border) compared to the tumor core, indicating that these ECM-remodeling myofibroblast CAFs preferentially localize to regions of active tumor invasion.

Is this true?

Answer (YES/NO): YES